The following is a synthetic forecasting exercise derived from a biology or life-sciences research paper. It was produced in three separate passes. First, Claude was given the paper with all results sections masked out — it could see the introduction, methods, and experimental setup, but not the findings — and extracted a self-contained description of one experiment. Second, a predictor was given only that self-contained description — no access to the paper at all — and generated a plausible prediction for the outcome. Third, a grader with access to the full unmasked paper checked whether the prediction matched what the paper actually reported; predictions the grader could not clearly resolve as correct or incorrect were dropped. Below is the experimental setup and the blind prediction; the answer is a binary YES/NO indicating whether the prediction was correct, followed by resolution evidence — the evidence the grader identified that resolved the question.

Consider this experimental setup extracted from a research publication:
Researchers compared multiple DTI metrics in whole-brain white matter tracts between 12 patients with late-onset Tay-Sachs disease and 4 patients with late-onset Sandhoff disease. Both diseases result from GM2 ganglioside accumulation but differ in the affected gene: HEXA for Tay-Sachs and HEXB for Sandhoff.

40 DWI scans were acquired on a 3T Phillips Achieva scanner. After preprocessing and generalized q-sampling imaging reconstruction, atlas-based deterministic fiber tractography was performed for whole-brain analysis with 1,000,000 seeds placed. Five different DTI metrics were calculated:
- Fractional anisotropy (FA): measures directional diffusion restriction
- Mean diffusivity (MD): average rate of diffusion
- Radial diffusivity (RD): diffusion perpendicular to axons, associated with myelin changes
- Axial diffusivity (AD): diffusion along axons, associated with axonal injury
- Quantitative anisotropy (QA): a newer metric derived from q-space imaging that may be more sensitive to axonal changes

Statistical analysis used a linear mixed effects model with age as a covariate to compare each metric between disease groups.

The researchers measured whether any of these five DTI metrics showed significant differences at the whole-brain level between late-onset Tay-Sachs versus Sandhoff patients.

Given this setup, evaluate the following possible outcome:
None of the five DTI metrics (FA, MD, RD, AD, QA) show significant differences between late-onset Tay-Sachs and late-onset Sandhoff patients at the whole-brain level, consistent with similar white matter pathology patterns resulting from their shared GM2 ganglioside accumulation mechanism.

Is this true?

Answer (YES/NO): NO